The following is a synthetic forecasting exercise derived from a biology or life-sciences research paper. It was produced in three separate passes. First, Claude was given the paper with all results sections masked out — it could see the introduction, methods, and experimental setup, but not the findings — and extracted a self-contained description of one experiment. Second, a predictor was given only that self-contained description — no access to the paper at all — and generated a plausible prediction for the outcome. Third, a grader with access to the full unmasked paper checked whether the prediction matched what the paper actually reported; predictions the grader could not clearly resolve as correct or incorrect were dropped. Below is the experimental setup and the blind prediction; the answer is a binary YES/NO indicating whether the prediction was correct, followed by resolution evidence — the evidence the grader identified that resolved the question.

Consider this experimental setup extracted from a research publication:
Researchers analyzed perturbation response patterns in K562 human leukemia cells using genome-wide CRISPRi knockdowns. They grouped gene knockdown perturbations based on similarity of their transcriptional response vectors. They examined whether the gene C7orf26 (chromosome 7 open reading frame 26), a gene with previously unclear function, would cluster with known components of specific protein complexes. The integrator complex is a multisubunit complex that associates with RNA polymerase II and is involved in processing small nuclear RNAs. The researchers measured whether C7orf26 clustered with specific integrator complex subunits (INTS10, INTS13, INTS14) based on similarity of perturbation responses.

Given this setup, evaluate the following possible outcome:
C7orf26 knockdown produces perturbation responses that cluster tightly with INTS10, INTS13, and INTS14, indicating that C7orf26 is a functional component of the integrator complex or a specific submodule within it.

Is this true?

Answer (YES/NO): YES